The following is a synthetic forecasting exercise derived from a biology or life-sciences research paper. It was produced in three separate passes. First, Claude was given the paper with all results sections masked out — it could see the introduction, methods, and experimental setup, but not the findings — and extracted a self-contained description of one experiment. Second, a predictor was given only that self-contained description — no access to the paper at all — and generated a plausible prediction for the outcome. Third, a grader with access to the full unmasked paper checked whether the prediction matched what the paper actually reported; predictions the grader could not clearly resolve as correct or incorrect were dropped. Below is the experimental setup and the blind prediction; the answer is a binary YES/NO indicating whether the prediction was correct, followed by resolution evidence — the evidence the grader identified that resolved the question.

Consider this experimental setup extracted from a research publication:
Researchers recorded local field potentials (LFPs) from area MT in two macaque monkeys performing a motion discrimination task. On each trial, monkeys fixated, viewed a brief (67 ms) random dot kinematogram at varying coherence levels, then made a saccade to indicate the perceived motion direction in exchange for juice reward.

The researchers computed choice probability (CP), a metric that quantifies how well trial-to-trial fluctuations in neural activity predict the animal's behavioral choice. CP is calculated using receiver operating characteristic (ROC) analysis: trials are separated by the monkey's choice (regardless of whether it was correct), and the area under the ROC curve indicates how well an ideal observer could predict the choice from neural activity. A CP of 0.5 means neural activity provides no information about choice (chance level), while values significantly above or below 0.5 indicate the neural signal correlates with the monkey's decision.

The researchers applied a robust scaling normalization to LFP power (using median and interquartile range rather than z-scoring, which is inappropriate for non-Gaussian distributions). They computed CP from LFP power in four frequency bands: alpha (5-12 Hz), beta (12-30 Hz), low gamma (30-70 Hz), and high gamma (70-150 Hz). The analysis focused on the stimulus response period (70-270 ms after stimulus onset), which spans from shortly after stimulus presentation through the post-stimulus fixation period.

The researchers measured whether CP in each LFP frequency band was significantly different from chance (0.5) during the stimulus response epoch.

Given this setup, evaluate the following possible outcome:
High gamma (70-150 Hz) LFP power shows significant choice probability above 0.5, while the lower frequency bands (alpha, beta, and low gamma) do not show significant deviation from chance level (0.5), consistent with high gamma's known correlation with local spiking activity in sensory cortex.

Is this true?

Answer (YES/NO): NO